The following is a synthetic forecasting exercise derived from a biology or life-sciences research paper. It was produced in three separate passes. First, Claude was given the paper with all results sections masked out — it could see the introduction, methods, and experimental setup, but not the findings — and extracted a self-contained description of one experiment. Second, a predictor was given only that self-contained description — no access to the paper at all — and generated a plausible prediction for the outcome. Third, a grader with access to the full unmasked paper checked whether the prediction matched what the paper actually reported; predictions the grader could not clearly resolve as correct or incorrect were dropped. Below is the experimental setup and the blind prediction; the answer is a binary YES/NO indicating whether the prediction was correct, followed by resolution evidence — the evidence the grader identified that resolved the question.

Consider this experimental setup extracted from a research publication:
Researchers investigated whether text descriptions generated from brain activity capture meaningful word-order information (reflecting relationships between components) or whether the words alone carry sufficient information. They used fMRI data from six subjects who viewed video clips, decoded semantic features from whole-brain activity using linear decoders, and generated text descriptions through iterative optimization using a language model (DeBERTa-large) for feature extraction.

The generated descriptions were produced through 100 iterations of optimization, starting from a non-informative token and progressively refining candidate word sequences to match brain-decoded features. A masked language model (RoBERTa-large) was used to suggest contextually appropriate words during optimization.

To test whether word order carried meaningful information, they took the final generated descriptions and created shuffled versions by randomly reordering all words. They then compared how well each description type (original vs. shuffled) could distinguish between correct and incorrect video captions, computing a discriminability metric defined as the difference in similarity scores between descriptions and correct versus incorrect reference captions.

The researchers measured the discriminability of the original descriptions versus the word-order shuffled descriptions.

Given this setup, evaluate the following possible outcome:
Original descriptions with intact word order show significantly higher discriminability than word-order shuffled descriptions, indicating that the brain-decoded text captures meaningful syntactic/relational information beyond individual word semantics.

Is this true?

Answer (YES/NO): YES